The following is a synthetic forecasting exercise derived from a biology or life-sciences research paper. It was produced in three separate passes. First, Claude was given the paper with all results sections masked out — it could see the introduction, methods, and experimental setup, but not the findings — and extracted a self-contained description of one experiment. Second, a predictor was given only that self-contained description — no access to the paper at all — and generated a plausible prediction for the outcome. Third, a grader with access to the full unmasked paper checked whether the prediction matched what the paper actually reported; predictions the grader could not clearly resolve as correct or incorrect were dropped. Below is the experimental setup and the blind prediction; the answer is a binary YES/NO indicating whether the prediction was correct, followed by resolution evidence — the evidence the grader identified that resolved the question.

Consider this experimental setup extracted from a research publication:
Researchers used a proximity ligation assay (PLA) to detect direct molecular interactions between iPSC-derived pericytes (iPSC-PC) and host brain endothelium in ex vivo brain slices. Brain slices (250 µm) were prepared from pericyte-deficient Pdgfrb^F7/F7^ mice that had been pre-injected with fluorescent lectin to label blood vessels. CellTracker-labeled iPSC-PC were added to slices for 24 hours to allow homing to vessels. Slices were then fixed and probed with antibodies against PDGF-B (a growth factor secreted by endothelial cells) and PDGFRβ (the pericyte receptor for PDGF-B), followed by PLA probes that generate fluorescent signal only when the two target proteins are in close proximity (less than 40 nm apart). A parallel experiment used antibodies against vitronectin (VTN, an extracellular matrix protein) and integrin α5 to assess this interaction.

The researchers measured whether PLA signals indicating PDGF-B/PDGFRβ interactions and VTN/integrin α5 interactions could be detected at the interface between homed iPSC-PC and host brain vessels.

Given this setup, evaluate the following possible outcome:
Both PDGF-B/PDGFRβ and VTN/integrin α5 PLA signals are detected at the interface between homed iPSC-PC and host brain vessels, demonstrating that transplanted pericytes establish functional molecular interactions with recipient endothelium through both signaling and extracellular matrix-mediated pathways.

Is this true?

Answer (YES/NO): YES